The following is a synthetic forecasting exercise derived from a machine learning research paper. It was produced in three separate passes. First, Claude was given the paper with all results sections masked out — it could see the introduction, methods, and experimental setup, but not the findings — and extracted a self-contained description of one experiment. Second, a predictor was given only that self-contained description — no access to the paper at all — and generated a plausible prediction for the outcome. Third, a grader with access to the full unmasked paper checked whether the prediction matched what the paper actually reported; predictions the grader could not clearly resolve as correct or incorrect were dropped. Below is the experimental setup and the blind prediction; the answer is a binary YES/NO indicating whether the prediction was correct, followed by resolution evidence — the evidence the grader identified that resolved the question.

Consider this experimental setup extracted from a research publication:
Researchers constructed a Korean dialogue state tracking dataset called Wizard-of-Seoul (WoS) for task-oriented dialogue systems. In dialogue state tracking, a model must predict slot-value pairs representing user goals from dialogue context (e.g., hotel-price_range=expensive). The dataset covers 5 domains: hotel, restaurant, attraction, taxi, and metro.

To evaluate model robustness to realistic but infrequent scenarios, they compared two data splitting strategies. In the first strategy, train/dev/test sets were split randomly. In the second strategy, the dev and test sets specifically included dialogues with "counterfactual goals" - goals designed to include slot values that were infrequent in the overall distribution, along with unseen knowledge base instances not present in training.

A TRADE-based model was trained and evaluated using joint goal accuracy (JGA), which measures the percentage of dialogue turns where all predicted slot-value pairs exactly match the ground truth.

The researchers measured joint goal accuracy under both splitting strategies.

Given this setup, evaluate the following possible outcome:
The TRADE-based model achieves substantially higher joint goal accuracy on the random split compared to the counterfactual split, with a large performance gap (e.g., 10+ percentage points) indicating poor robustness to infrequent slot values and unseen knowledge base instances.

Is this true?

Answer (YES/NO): YES